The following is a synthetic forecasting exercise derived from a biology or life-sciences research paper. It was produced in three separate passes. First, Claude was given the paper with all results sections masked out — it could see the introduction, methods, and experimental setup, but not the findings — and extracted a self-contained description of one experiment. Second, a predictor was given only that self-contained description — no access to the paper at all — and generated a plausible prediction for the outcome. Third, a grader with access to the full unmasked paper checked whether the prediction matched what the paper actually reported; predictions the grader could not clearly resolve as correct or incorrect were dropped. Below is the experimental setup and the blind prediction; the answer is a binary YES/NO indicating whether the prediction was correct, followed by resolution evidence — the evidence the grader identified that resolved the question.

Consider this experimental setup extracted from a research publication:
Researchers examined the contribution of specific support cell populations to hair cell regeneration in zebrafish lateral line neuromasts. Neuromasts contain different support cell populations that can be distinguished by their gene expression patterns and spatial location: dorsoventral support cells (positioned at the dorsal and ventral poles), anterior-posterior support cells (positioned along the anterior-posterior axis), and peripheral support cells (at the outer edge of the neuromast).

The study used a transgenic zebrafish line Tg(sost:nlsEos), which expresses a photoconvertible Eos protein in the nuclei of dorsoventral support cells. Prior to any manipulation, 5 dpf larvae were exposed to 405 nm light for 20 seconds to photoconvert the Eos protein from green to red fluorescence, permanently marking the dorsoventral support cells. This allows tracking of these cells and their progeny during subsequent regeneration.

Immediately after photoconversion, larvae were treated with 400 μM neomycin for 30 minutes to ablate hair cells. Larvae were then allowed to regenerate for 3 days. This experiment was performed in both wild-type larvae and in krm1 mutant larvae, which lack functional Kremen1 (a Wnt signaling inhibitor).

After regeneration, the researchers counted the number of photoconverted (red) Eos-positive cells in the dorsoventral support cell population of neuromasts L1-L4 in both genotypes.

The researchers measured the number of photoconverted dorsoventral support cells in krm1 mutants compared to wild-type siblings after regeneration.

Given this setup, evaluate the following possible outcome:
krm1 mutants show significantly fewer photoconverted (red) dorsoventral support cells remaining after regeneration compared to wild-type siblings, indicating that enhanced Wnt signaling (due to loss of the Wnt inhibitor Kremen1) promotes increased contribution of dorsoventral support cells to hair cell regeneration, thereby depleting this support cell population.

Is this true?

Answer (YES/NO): NO